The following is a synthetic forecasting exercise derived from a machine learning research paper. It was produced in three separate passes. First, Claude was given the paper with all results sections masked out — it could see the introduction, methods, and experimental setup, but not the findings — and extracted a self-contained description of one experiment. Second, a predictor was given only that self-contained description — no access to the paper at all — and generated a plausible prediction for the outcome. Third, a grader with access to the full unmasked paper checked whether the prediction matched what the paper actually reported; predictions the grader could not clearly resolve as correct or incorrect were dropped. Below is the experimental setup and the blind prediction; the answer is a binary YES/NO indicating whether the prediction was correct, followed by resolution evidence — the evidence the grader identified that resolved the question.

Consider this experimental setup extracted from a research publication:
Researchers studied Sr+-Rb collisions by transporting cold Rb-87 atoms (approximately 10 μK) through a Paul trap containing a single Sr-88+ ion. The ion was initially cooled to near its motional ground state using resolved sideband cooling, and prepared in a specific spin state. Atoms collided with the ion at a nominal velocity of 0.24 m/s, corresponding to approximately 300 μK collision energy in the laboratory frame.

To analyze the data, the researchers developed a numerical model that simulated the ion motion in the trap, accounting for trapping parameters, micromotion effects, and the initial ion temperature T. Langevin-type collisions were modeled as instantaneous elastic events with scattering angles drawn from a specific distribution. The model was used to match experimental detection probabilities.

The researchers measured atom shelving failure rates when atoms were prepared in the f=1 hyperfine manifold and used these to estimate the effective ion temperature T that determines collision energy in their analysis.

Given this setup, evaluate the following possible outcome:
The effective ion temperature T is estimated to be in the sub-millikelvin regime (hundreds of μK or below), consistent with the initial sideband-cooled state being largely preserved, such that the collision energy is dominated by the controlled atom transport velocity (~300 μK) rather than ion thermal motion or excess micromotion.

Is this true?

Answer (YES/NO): NO